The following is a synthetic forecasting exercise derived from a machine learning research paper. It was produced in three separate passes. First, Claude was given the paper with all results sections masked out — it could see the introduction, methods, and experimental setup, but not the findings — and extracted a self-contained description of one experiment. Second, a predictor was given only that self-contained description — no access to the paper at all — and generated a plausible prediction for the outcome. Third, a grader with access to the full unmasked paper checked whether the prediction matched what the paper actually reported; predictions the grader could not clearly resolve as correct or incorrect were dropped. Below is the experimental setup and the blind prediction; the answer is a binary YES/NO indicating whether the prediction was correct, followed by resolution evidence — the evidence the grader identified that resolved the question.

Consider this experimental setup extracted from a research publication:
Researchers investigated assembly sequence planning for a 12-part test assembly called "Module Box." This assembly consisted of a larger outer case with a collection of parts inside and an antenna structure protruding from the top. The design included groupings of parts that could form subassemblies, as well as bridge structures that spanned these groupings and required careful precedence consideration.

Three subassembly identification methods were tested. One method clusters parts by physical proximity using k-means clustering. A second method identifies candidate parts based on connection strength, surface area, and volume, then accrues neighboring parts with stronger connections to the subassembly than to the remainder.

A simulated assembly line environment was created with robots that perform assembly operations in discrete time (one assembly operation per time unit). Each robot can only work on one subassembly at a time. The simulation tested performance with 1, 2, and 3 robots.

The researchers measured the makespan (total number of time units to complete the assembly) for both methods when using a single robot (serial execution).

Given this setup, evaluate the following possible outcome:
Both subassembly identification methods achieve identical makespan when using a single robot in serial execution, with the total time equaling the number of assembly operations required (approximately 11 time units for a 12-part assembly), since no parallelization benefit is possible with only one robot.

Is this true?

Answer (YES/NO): YES